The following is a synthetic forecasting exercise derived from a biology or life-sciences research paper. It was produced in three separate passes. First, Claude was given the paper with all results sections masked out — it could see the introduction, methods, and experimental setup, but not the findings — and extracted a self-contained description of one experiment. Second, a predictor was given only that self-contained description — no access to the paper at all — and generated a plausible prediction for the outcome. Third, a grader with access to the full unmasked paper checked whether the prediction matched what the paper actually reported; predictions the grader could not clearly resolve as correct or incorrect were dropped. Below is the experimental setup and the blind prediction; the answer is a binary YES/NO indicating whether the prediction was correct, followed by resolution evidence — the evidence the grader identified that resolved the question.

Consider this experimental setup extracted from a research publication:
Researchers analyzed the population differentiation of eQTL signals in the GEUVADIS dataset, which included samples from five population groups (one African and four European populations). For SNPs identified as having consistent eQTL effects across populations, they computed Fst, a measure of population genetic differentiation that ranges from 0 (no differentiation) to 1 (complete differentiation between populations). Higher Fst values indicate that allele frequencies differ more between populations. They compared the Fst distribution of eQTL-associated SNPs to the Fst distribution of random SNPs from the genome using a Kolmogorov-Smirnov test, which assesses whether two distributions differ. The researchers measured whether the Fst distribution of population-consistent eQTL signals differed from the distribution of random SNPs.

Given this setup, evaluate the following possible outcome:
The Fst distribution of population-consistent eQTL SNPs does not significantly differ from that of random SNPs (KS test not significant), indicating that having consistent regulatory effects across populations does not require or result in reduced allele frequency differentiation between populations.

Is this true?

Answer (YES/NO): NO